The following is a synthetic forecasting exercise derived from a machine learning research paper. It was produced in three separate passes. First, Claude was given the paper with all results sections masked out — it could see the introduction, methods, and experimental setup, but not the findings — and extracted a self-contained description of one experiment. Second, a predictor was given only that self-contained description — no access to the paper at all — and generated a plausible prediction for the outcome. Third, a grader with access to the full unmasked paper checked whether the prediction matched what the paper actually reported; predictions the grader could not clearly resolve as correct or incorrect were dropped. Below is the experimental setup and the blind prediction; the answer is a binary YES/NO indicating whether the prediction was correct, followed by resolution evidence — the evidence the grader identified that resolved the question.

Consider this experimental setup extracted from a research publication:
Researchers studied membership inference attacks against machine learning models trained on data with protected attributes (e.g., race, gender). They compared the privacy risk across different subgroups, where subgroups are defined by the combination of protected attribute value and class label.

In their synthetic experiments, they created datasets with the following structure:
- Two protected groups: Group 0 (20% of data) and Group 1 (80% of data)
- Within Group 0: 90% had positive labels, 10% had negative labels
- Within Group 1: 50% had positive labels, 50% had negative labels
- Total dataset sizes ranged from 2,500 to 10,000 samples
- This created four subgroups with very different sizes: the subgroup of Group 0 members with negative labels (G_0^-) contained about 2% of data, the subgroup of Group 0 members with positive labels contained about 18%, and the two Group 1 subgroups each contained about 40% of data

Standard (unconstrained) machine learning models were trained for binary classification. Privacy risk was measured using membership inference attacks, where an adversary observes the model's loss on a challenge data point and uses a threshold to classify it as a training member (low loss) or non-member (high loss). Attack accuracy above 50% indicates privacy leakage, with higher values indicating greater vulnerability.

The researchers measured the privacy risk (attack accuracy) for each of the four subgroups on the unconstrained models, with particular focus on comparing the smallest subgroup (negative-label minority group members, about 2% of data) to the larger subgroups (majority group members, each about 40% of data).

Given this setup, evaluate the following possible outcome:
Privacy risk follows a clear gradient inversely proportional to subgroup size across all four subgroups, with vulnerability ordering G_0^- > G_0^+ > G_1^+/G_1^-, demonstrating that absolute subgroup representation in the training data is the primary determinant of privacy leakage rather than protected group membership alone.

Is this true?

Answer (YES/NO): NO